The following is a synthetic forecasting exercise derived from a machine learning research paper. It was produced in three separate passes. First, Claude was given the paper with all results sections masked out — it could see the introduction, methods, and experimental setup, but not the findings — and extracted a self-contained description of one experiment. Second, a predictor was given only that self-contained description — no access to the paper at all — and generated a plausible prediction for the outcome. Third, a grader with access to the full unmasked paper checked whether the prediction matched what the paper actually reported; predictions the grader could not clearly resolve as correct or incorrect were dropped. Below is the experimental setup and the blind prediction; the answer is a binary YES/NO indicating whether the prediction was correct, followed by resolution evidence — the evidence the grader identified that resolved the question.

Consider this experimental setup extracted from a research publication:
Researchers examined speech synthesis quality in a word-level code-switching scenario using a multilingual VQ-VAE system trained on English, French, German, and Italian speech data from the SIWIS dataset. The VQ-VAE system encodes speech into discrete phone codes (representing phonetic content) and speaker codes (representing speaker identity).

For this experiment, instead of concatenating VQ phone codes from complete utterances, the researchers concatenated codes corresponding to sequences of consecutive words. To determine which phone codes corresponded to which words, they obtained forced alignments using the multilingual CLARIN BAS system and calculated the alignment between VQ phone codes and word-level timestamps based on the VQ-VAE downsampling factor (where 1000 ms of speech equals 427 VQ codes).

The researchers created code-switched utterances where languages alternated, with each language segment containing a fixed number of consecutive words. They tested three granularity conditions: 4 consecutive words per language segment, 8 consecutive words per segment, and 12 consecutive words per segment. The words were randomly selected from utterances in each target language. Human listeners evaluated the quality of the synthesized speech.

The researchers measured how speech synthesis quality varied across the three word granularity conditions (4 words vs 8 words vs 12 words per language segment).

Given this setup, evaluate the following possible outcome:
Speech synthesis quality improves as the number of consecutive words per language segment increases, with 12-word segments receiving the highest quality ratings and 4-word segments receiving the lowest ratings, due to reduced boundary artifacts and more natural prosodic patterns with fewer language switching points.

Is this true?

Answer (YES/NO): NO